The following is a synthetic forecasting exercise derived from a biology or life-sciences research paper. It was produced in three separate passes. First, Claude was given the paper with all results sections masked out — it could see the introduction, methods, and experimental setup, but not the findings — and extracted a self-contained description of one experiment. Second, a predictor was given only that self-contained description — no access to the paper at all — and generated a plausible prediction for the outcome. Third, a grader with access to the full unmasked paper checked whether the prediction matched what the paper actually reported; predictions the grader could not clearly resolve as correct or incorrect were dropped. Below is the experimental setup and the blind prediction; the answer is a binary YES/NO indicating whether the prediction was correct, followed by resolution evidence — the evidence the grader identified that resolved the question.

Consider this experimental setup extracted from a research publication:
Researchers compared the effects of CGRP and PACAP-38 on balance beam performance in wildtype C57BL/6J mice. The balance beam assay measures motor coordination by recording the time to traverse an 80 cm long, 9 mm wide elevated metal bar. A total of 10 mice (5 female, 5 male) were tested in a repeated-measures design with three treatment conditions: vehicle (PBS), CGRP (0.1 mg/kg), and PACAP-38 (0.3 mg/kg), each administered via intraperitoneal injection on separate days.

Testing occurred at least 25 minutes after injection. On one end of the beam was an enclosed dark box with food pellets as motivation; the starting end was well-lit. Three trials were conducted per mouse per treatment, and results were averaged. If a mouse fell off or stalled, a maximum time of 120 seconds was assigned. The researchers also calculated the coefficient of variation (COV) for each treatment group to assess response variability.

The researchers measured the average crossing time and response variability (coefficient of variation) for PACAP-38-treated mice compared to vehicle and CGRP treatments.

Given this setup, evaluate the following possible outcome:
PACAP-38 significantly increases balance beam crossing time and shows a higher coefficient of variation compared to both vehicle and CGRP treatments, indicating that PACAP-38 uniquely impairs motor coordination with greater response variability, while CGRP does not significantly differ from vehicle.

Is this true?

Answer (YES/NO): NO